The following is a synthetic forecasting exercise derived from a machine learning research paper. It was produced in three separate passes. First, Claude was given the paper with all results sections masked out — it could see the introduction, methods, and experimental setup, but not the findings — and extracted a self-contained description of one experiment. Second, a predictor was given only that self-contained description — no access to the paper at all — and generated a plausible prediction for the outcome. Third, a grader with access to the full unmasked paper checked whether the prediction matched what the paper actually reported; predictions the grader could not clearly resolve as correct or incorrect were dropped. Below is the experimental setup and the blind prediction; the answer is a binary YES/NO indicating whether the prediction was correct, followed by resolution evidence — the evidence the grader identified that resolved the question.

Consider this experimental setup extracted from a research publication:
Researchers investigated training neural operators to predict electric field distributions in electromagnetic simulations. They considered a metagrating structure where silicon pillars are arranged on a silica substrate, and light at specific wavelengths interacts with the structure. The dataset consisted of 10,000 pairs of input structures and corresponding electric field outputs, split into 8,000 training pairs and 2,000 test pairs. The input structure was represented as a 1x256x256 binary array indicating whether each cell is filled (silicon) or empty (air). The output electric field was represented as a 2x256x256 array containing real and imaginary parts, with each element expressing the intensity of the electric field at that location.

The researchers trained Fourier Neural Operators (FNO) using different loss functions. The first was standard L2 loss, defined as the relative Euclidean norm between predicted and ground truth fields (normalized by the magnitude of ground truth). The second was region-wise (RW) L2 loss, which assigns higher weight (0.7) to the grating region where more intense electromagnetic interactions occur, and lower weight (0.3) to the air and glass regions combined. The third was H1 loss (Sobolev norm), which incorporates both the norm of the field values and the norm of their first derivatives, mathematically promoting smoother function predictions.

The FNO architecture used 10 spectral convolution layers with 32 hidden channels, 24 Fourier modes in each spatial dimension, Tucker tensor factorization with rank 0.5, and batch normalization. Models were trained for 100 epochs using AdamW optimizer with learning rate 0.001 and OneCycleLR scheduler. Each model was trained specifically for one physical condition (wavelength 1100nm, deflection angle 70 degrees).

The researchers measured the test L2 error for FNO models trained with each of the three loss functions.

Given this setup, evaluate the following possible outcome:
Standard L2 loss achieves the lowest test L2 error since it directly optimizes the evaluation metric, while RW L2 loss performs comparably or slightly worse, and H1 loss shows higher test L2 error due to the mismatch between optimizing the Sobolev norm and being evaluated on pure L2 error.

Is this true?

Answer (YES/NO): NO